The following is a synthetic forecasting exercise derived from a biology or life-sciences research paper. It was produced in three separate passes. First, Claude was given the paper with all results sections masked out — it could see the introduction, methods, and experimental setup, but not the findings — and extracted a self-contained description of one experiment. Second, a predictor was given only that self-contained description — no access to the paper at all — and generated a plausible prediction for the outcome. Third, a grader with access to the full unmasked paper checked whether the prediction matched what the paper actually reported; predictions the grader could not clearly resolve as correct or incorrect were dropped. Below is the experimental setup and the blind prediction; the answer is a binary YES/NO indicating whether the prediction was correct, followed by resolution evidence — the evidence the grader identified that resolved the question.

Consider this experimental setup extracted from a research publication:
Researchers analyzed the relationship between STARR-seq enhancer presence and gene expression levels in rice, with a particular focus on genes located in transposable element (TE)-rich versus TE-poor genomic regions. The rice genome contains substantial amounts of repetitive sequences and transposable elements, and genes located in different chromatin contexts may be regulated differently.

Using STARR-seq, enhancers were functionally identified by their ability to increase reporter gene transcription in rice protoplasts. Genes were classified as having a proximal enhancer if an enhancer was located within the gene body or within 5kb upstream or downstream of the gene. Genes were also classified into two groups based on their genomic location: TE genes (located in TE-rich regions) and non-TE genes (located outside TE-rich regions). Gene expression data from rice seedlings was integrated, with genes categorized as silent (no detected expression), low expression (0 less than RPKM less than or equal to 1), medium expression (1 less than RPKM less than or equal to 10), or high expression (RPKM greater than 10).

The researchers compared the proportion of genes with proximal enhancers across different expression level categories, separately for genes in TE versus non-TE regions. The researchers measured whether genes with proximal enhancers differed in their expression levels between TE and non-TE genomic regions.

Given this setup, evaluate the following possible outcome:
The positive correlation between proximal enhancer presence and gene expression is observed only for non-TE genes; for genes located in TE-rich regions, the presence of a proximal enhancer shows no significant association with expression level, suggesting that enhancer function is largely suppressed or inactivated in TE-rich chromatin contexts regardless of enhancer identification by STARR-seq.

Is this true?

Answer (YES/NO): NO